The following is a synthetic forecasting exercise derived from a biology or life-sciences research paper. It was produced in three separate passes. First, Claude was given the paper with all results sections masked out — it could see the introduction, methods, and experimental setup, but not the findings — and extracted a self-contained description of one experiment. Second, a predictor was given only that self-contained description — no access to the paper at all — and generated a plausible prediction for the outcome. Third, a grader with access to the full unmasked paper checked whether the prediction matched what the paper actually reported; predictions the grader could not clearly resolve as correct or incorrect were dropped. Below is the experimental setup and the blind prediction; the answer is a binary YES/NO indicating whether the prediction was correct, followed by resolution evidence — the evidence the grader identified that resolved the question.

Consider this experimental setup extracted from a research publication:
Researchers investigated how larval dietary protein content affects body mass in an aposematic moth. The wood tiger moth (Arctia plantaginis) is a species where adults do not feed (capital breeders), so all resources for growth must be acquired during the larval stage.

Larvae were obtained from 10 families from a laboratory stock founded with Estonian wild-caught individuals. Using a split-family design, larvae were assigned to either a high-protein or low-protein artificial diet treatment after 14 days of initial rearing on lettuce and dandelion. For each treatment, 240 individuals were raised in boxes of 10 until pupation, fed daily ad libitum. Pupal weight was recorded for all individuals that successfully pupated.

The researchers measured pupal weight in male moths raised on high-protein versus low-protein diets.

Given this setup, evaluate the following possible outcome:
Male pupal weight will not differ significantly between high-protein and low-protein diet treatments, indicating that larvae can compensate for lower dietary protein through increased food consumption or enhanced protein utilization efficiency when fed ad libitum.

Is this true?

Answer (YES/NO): YES